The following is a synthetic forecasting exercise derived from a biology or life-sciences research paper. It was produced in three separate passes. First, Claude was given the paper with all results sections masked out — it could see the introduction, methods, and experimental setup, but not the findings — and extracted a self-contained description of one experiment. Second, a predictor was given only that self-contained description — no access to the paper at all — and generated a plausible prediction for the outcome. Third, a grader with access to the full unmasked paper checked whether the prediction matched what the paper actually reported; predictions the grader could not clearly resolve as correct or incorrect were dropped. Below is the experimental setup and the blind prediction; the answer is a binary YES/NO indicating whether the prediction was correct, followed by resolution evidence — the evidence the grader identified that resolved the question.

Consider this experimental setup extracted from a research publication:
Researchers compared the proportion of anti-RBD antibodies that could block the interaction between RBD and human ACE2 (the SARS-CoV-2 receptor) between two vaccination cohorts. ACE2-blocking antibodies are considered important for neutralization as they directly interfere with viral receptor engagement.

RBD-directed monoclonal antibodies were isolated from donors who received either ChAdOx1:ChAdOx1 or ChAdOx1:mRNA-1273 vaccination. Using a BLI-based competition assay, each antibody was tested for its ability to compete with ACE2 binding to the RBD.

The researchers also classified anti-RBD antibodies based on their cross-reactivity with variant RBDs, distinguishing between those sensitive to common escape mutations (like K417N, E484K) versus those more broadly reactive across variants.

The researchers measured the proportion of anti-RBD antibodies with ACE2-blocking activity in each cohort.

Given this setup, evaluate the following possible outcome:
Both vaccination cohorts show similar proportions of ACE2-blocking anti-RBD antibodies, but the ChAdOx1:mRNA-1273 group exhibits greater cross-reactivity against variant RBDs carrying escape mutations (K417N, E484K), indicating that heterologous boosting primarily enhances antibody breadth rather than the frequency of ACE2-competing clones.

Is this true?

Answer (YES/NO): YES